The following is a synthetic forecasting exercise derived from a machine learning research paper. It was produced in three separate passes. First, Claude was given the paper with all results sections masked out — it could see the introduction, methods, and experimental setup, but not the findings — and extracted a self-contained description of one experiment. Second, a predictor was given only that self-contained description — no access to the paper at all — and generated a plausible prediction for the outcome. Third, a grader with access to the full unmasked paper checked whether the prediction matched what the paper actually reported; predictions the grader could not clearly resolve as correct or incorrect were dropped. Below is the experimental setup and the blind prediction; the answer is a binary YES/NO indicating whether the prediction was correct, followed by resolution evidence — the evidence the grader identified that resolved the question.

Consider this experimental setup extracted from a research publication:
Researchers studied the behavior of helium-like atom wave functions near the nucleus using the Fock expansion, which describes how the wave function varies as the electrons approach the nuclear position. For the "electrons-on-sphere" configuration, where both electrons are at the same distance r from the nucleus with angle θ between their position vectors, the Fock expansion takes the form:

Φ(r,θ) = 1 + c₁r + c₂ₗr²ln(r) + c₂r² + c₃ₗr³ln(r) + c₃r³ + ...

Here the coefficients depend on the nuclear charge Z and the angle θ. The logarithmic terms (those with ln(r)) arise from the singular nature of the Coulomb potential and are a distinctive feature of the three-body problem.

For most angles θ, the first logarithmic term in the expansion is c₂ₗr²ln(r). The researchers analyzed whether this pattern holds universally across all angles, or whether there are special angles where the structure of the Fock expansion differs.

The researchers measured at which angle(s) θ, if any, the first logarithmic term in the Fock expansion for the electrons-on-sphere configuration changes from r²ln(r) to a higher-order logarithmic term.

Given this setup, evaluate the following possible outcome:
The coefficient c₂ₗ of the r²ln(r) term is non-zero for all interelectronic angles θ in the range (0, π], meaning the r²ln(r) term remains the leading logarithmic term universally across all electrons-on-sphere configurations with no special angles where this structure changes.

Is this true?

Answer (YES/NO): NO